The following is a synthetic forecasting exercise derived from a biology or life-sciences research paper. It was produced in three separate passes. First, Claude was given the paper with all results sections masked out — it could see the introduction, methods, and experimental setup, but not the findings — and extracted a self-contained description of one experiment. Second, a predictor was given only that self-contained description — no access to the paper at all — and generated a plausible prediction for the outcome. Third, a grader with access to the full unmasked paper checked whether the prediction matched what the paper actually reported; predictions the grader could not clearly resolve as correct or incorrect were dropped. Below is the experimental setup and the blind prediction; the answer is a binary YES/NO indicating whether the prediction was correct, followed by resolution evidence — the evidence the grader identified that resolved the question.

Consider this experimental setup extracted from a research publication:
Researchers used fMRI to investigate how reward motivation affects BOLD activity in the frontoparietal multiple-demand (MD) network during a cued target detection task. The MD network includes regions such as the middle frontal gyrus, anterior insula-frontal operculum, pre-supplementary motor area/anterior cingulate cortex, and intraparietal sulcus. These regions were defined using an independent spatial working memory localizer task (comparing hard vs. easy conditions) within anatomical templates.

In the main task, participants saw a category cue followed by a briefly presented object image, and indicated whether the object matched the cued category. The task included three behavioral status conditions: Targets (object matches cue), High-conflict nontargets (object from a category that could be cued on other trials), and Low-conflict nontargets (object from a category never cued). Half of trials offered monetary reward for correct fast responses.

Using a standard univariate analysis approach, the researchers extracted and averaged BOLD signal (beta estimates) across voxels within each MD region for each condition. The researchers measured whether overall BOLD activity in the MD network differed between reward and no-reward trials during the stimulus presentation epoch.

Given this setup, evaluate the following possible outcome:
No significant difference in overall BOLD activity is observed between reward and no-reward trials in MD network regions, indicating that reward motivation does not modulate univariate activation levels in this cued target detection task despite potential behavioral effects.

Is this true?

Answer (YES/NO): NO